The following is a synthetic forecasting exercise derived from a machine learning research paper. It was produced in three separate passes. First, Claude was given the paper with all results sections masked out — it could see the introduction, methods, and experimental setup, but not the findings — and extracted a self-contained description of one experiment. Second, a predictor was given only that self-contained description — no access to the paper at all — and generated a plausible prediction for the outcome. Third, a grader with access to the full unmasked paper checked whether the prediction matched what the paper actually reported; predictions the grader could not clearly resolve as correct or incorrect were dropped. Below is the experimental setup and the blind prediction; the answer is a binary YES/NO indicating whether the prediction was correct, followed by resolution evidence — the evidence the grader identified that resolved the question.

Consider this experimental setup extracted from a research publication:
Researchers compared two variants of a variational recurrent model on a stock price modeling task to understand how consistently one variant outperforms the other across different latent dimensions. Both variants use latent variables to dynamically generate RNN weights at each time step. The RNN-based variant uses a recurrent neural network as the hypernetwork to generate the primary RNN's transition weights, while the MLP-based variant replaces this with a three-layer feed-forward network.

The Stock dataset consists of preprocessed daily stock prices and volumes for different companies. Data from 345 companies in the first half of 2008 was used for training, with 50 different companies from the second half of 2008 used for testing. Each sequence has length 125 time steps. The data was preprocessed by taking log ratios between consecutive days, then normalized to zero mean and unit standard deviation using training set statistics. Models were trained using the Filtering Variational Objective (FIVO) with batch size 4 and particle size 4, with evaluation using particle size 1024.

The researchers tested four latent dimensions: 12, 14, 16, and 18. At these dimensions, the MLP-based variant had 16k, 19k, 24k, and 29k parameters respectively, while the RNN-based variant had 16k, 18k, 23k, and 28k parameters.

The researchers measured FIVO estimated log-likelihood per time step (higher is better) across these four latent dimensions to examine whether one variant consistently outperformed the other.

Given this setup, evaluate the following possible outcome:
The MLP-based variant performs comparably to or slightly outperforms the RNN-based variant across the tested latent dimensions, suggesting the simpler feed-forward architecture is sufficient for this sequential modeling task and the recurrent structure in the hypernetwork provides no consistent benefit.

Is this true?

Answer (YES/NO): NO